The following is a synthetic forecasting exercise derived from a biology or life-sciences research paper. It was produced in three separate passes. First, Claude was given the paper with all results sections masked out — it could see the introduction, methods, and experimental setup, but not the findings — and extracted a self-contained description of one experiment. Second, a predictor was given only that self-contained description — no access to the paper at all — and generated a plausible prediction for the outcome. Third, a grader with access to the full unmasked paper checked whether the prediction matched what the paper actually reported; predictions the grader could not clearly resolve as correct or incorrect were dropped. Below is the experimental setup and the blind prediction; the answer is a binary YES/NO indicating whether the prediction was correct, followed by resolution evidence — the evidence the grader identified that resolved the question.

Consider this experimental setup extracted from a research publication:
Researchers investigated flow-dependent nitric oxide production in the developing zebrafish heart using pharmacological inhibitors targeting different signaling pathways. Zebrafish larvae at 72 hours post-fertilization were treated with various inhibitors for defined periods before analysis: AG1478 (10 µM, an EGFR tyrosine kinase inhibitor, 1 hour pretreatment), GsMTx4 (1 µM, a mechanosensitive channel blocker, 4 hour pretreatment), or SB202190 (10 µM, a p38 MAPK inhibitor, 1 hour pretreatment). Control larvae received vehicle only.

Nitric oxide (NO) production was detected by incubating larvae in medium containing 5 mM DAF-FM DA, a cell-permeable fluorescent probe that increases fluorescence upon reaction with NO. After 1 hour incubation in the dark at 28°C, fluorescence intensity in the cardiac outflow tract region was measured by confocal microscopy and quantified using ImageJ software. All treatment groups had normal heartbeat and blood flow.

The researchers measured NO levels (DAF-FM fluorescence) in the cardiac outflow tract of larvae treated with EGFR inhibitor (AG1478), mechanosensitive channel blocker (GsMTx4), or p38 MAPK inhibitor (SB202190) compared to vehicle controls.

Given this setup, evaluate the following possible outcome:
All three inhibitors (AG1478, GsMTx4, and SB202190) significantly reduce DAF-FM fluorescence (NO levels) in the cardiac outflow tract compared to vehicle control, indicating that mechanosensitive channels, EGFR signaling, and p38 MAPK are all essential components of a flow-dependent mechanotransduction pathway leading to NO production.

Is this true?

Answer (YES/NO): NO